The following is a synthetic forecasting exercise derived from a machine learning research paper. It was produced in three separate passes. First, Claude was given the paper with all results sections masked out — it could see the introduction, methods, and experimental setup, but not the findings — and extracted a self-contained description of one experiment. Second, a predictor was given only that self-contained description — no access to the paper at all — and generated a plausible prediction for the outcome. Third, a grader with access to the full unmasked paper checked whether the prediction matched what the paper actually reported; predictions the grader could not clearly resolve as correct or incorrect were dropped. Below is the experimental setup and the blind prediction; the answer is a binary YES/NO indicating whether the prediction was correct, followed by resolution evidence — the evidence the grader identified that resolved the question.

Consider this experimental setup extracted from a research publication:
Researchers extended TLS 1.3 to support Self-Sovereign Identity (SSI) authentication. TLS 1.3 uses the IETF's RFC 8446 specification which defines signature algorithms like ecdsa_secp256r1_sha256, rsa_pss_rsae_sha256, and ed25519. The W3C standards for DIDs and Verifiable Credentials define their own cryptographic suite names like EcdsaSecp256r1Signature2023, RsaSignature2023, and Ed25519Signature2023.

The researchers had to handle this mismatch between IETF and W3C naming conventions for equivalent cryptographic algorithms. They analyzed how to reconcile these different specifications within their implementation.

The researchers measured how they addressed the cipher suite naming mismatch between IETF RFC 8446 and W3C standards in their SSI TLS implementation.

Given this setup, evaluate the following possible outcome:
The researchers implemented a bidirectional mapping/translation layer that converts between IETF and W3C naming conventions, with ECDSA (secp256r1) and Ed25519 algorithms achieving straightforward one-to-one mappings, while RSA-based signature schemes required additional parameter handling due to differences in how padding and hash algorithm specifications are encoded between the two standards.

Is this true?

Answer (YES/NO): NO